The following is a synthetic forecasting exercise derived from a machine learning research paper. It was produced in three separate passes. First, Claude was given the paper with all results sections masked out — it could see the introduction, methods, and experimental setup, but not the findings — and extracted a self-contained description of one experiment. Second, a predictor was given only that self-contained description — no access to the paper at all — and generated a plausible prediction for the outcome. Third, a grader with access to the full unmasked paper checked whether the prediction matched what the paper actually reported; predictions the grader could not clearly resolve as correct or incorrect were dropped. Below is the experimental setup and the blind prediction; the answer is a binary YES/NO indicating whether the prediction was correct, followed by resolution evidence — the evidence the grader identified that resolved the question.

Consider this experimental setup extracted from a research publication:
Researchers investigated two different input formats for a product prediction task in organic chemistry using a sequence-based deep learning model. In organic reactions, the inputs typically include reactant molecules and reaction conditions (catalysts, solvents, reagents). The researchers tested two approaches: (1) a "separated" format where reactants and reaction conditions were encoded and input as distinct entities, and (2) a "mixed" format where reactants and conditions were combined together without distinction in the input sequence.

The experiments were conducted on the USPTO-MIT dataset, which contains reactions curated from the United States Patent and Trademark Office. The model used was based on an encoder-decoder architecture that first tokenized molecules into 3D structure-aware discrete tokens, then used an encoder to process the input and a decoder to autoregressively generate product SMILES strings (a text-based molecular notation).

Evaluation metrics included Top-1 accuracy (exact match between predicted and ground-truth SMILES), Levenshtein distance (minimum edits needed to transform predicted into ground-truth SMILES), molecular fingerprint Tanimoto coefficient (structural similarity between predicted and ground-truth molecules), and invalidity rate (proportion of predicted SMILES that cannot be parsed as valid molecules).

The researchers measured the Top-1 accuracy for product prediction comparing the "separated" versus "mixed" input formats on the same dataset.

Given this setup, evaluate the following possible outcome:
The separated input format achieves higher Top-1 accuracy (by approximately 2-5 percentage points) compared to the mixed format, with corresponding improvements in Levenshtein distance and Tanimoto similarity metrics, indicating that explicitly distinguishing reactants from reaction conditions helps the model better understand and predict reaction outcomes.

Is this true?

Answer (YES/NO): NO